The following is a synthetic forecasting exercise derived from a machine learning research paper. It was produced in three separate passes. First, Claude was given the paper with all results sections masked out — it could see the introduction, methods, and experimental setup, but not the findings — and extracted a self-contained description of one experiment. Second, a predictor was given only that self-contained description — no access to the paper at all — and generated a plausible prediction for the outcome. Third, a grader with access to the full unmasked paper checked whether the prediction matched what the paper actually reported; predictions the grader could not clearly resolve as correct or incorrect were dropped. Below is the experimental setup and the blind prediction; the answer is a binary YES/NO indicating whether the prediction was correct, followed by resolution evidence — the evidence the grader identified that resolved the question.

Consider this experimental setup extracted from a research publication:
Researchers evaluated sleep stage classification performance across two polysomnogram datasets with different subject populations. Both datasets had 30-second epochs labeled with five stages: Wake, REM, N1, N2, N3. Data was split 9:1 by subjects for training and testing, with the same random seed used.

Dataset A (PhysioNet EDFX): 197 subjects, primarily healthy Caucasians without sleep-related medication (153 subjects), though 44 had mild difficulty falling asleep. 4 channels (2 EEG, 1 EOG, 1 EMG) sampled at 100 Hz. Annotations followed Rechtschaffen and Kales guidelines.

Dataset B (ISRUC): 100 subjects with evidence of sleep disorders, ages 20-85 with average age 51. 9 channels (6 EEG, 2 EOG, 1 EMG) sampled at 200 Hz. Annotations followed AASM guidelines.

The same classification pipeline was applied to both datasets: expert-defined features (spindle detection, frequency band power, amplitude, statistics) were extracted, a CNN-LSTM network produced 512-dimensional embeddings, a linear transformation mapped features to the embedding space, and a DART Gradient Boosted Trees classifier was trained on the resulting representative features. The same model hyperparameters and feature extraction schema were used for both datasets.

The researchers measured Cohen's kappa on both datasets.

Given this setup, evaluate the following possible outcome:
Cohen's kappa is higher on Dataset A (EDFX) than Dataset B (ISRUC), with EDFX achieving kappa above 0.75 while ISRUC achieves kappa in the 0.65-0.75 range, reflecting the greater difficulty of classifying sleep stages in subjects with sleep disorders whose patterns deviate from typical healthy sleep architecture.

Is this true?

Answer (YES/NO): NO